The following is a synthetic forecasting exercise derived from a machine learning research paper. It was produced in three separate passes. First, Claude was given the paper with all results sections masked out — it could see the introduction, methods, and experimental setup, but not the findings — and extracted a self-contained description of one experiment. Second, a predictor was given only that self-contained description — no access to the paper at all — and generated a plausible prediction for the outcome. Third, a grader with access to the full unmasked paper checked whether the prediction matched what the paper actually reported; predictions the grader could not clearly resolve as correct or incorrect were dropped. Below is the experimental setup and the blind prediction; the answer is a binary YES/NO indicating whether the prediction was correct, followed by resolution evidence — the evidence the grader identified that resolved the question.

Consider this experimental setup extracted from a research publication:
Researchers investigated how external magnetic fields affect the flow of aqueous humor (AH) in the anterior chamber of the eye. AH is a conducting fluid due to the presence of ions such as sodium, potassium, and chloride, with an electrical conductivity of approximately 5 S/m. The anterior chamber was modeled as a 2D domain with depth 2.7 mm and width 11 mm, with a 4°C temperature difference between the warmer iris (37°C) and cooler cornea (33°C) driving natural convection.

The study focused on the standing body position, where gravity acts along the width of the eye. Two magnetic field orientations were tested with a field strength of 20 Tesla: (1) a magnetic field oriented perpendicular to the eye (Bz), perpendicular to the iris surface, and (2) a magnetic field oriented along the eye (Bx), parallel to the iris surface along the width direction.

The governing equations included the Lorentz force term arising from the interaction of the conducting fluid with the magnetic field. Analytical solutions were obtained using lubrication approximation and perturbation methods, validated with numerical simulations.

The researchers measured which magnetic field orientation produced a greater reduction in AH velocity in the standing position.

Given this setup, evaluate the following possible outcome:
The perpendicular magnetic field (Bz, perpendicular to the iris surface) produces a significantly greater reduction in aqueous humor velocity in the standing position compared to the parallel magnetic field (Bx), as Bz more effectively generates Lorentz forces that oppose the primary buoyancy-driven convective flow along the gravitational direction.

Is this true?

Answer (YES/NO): YES